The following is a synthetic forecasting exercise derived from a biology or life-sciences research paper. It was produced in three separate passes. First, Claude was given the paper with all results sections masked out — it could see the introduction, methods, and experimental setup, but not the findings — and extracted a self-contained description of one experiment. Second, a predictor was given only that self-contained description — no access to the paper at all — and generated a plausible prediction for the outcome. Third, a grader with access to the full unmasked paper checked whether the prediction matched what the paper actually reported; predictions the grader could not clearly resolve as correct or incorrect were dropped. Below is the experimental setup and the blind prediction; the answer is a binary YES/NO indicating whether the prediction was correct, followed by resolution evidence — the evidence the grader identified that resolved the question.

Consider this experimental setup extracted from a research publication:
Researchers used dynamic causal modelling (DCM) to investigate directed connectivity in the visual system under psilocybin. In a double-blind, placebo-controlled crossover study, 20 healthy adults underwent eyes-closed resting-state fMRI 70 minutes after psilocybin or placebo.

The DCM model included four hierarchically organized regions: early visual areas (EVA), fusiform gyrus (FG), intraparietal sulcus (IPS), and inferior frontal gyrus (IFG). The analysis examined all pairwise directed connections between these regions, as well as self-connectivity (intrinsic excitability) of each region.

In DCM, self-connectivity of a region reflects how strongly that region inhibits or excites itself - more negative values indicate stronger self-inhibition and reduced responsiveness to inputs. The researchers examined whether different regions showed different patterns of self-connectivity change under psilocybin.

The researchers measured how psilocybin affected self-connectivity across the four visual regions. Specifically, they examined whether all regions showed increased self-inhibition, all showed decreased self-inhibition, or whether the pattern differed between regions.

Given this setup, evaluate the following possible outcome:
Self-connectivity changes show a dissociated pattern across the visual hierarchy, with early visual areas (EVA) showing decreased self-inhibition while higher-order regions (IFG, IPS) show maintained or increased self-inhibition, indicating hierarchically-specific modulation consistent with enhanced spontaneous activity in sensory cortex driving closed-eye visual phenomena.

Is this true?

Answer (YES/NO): NO